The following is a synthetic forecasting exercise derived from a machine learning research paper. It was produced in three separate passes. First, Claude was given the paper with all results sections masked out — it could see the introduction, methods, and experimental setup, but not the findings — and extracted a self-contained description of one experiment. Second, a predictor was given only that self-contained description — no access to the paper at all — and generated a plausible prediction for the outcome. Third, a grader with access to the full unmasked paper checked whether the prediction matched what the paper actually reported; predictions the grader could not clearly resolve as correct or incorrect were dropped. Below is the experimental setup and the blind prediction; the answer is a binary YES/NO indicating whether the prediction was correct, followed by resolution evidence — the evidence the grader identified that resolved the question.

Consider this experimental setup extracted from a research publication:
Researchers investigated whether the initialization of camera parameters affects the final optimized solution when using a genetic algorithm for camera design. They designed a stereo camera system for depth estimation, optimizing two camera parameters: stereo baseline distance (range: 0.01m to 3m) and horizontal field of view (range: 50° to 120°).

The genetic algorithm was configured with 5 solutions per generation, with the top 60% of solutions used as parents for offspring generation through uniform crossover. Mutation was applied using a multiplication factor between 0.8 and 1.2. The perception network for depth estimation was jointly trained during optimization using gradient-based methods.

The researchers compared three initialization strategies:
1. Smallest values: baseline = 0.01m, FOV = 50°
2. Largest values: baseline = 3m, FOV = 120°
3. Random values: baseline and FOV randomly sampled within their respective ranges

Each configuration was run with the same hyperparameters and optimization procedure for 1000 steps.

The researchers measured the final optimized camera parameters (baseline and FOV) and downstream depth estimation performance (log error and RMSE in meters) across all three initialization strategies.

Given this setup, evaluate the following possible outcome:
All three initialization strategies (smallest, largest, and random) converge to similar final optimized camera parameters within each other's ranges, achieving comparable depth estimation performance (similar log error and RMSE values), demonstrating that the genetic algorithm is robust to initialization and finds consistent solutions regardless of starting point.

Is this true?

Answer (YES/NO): YES